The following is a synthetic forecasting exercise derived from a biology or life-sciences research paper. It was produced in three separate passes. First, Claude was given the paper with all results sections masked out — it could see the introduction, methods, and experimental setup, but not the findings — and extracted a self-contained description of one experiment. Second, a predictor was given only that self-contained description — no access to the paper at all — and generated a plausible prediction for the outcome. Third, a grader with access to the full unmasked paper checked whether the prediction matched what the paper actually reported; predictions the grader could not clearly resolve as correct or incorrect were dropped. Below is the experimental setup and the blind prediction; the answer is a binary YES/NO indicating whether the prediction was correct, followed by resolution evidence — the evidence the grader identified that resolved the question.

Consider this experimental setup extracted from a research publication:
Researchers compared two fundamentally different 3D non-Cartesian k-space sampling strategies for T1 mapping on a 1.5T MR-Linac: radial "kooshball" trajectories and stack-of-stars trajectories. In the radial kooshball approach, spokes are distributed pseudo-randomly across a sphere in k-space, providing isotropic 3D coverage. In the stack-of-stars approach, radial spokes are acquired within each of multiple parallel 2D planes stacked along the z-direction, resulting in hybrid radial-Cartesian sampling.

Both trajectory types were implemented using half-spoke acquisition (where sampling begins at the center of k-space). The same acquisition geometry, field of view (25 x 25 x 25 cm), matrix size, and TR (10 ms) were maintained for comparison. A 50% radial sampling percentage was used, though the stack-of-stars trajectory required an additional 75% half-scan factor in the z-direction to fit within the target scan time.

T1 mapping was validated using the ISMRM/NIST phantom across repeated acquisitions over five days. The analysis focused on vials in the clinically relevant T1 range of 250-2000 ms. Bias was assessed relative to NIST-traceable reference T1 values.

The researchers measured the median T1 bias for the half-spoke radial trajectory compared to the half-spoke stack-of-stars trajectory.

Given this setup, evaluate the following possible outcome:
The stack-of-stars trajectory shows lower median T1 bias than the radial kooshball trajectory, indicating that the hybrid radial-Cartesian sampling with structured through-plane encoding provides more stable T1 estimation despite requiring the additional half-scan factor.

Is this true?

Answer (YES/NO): NO